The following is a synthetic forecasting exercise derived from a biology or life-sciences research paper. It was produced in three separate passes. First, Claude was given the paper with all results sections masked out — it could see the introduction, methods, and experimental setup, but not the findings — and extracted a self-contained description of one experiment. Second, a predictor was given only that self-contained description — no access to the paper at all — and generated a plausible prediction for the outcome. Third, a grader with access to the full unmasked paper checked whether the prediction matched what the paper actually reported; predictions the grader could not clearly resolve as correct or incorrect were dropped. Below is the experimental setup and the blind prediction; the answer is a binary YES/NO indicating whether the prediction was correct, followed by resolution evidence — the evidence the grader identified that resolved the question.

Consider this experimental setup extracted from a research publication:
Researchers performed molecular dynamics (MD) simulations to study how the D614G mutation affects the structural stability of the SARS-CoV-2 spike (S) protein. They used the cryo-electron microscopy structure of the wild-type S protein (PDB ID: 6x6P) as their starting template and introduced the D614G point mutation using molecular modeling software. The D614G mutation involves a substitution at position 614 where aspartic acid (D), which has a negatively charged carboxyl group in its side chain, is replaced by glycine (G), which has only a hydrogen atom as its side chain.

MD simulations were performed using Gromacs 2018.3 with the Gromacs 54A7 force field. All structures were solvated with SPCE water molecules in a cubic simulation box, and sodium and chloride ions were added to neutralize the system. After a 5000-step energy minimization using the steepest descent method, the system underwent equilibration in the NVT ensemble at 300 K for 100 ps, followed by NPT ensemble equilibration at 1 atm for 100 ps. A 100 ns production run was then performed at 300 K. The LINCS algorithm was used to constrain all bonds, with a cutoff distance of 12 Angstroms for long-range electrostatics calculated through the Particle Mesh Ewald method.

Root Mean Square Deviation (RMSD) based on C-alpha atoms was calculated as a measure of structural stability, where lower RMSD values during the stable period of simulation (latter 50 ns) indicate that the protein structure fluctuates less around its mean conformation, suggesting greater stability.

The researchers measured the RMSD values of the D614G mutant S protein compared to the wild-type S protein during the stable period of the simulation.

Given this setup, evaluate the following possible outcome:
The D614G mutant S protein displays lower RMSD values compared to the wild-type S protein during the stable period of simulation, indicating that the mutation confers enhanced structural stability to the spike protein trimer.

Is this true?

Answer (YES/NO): YES